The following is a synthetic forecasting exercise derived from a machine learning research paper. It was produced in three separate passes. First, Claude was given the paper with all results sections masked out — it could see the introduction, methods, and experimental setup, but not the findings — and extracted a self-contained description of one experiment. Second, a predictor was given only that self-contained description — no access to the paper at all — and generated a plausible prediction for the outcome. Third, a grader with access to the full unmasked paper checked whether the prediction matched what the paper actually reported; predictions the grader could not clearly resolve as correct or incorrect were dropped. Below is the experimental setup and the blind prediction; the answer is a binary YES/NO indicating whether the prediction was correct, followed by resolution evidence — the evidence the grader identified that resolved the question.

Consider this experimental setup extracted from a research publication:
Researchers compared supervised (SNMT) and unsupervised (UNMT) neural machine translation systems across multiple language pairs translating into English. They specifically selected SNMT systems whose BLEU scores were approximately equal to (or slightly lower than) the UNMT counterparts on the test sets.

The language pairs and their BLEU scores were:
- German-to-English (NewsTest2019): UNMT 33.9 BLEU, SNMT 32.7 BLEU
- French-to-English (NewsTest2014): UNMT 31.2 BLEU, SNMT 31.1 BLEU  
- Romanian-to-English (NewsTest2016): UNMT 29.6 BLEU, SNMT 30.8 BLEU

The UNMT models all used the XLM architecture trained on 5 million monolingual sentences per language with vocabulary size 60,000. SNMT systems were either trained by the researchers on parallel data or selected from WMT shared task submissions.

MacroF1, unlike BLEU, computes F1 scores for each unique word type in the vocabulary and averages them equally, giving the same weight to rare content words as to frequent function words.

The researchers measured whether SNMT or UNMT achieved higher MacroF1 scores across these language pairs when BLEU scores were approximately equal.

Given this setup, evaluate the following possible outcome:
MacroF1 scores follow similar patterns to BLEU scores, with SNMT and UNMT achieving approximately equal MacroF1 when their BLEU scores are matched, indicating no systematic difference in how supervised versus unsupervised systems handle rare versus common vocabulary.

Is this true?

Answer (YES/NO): NO